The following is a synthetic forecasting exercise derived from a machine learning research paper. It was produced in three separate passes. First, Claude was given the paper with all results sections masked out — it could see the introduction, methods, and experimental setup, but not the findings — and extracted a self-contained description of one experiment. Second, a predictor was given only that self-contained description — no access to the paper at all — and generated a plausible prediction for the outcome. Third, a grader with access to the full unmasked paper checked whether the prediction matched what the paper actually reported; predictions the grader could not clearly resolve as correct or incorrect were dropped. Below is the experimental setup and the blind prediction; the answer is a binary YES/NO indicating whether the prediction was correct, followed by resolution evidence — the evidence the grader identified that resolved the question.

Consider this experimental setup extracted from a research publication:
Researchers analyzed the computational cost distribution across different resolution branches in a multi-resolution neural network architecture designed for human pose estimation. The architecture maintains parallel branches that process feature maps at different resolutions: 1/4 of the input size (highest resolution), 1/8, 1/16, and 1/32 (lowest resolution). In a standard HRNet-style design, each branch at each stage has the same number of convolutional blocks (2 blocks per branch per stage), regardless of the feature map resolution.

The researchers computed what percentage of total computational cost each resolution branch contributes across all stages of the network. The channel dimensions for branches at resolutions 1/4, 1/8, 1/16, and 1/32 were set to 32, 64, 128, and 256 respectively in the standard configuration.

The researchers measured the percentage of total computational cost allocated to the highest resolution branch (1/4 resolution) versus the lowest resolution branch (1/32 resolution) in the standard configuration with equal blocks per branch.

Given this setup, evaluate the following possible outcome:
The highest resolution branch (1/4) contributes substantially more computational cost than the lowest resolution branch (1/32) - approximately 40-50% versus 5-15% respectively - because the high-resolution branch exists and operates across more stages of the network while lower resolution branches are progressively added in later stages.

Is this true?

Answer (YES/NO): YES